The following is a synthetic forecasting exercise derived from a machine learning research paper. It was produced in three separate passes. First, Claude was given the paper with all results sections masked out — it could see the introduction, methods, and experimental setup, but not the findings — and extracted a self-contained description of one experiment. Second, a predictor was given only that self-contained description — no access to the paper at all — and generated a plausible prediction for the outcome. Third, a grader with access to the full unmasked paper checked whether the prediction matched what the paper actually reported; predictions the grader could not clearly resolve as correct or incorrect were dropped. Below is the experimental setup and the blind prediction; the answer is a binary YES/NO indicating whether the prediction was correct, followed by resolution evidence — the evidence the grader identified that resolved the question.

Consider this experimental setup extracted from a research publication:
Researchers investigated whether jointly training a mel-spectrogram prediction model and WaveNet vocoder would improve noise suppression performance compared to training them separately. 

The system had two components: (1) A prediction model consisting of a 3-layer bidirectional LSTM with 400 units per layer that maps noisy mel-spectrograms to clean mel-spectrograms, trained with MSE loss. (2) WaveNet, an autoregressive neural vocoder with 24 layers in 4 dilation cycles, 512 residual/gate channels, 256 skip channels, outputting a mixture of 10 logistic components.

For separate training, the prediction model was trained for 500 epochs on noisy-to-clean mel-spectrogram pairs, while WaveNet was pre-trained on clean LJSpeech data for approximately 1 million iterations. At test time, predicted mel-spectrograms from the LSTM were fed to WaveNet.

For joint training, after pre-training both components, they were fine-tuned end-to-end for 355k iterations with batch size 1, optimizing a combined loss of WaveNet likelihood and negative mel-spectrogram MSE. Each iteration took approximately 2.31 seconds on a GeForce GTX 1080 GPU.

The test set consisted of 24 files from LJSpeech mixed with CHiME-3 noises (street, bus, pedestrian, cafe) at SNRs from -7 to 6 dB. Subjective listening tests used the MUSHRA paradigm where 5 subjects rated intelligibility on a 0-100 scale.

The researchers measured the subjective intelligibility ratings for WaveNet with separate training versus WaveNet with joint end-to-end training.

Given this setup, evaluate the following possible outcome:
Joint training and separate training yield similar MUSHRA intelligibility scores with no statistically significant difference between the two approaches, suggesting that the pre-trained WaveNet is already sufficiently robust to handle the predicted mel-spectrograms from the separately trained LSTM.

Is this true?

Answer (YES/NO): NO